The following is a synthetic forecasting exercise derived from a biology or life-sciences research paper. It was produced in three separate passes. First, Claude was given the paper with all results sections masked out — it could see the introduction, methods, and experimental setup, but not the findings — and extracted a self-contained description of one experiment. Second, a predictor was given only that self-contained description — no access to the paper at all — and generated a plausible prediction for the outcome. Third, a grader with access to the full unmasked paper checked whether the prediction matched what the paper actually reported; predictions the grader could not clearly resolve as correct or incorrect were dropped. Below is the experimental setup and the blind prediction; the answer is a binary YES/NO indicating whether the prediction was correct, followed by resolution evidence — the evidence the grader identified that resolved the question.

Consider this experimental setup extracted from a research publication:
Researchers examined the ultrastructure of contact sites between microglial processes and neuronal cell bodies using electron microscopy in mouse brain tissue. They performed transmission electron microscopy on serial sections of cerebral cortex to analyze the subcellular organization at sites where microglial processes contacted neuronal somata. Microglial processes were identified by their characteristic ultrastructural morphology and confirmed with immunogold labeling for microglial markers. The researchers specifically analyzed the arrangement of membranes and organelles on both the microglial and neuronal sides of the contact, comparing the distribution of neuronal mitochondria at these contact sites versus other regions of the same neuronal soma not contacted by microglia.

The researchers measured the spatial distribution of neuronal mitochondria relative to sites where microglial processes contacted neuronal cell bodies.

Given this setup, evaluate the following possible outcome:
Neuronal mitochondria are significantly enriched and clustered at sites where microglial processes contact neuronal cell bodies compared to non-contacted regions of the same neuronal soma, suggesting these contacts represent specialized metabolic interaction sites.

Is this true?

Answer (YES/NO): YES